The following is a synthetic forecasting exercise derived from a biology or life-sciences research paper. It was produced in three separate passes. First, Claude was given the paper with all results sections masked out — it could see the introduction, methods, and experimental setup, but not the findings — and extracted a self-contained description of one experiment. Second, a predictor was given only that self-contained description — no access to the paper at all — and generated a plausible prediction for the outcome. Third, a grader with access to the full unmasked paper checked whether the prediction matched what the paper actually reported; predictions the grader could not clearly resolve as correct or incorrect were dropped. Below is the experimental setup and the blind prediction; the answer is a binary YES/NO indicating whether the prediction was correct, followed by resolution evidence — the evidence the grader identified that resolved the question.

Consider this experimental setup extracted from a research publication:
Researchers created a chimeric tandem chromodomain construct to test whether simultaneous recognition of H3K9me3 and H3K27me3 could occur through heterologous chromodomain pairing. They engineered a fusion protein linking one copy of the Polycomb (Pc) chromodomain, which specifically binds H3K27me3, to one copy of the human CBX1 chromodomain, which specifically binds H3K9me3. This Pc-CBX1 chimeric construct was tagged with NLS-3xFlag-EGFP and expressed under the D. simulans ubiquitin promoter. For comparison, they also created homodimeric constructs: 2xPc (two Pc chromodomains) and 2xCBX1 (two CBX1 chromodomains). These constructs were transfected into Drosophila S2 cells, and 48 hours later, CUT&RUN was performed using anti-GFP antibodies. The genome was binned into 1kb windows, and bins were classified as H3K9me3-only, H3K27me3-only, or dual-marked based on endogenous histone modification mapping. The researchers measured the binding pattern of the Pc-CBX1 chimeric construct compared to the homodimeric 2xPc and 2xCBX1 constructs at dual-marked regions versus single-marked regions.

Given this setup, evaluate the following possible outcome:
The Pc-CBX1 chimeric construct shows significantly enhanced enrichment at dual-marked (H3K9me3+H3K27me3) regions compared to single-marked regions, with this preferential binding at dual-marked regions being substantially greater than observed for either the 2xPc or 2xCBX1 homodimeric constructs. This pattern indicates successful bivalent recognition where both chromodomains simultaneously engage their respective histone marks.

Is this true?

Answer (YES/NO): YES